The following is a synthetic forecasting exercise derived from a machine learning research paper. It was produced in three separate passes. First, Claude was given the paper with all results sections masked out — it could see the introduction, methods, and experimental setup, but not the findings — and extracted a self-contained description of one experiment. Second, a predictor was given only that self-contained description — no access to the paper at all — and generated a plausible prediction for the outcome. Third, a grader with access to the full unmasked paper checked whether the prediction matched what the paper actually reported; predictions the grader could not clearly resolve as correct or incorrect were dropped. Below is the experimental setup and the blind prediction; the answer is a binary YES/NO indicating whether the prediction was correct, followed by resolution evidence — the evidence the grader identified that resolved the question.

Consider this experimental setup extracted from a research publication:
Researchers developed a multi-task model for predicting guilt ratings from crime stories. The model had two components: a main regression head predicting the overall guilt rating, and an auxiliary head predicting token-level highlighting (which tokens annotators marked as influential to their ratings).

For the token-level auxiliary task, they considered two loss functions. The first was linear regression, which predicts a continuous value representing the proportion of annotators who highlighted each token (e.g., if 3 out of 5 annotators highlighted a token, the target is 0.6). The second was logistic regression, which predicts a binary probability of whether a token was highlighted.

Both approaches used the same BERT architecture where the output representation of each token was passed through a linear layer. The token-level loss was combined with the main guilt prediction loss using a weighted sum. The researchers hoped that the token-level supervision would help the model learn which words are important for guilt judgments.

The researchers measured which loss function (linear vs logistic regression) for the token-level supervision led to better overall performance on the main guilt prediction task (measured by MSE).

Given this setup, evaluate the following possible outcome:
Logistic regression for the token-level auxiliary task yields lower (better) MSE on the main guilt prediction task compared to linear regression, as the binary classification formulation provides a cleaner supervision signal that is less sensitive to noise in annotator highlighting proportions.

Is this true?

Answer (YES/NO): NO